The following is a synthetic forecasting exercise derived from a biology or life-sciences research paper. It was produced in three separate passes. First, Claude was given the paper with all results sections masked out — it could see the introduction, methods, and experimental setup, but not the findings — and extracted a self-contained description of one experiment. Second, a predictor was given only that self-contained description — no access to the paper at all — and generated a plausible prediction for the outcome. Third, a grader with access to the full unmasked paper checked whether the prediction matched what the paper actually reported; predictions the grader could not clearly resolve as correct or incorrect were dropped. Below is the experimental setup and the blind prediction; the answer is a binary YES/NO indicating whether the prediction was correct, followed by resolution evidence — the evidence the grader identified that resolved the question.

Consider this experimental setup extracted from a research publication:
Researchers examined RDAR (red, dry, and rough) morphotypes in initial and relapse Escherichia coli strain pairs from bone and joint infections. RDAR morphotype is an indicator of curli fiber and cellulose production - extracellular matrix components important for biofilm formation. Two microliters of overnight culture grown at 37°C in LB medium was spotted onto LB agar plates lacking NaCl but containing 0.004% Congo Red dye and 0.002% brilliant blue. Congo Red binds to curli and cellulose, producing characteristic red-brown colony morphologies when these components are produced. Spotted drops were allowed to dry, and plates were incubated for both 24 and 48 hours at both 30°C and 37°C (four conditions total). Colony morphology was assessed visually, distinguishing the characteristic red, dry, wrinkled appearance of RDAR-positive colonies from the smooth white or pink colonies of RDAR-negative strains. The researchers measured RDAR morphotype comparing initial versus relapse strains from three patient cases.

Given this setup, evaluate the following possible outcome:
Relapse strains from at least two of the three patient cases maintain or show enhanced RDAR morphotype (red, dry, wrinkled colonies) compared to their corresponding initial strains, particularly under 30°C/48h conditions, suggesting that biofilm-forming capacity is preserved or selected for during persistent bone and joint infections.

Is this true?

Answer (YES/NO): NO